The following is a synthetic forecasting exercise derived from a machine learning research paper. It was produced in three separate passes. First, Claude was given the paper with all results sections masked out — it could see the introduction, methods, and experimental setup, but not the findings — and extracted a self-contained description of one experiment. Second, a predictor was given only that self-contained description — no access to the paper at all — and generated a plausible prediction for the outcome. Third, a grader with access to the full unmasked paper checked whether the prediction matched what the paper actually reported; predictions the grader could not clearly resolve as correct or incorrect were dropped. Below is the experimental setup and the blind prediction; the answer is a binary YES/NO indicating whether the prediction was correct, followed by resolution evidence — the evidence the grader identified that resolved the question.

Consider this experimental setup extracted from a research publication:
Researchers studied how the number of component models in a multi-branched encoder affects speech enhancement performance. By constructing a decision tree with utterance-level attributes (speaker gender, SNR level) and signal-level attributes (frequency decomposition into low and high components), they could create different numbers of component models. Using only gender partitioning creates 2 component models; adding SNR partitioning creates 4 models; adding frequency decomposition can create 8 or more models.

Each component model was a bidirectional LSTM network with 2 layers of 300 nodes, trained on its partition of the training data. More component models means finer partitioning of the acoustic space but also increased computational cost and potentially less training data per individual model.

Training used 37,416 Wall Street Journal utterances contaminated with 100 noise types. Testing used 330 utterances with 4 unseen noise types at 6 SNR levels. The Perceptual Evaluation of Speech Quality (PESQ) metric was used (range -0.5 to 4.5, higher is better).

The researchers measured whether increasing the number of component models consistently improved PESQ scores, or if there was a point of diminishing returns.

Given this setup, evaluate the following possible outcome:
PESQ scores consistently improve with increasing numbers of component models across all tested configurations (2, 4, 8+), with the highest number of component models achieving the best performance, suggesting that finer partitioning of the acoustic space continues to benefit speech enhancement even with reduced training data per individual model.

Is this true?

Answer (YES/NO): YES